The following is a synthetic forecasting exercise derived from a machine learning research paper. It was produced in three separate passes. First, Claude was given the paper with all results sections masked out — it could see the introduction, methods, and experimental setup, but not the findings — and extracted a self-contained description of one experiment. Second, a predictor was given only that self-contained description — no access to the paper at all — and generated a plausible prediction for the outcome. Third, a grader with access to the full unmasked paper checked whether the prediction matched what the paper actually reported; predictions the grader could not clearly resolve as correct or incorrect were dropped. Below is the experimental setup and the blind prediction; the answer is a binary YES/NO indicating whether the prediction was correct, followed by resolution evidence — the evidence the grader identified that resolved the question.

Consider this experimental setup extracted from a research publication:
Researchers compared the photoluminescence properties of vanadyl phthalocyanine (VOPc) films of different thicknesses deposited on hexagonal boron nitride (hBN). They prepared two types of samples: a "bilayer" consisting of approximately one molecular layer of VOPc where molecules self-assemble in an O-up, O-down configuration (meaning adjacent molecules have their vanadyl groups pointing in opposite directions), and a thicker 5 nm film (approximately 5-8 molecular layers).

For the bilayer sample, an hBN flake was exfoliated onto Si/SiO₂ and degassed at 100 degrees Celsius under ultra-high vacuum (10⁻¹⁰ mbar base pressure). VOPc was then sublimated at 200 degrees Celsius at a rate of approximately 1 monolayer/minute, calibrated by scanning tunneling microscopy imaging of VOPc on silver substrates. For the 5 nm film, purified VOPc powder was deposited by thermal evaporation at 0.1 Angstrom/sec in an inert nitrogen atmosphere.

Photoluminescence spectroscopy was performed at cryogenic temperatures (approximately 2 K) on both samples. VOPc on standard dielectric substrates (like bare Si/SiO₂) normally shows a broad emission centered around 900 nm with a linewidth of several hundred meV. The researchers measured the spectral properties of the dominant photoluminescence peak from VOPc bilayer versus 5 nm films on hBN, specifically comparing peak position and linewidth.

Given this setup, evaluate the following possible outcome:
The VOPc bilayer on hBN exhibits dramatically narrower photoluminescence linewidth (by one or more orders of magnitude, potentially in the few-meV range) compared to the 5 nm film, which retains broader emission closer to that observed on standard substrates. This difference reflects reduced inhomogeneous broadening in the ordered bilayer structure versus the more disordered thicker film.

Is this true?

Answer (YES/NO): NO